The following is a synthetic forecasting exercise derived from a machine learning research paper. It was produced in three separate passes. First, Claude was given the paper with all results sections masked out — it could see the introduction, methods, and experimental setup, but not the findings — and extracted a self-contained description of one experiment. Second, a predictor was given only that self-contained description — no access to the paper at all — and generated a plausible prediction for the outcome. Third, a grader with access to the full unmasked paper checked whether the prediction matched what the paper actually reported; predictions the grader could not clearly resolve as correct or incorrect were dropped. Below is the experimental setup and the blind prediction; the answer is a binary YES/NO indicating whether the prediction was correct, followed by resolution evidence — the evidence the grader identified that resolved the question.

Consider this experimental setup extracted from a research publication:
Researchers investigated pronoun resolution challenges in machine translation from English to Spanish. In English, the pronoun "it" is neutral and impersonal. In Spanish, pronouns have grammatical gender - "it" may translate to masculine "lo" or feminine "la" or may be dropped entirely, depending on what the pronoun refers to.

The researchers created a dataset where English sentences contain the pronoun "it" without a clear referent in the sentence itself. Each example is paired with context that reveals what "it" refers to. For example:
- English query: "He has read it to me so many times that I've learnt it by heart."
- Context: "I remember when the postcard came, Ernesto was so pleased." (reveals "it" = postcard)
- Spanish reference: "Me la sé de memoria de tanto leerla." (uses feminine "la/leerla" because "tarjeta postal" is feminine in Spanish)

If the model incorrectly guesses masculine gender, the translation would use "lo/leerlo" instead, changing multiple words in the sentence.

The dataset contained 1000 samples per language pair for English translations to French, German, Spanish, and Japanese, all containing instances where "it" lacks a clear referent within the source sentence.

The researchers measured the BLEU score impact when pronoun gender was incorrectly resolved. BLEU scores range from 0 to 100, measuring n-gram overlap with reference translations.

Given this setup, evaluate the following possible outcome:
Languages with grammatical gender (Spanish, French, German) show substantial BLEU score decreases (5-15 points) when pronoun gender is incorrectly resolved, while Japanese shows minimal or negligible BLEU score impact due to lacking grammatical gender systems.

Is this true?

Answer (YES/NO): NO